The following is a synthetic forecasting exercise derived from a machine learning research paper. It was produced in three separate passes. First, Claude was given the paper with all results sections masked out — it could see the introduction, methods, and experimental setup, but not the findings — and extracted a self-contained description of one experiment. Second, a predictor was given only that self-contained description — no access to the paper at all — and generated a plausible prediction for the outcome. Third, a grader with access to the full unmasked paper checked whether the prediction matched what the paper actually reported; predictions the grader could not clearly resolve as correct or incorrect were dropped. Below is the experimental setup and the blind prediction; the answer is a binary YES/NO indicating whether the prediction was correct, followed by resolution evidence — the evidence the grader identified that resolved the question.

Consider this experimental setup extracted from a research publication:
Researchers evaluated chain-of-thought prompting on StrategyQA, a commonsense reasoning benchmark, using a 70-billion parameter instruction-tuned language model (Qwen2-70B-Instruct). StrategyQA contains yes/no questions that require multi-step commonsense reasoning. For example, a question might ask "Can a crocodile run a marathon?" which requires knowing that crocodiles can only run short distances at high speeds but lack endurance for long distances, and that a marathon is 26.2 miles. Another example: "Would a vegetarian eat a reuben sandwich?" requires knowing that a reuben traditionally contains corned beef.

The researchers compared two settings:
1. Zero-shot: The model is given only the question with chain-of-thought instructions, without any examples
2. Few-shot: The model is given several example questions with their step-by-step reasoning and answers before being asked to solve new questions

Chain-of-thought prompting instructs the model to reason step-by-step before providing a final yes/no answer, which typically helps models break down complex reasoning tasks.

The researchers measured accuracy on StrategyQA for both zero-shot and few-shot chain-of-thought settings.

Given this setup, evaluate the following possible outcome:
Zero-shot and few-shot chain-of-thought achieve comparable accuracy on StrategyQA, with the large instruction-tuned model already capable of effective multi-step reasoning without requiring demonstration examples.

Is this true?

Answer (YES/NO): NO